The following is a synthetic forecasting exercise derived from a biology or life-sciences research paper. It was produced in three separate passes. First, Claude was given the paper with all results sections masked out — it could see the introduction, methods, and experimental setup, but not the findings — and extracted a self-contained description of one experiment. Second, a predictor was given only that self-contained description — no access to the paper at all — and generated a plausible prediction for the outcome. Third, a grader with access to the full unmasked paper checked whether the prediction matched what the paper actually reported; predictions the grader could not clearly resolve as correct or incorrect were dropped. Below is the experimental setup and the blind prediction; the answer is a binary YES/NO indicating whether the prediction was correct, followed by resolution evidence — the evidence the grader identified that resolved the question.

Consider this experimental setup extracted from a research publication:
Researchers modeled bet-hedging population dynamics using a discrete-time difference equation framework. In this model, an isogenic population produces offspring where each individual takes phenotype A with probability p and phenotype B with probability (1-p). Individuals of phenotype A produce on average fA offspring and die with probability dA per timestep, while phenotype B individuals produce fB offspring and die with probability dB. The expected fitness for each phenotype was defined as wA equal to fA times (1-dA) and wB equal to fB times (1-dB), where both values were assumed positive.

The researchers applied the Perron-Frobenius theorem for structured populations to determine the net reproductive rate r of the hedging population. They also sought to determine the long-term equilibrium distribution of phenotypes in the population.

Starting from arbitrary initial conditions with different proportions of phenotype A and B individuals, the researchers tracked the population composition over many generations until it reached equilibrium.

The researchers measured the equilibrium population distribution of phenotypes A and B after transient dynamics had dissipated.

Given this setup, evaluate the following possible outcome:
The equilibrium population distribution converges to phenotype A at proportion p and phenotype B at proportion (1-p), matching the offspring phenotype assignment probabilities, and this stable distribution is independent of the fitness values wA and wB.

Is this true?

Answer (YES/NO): YES